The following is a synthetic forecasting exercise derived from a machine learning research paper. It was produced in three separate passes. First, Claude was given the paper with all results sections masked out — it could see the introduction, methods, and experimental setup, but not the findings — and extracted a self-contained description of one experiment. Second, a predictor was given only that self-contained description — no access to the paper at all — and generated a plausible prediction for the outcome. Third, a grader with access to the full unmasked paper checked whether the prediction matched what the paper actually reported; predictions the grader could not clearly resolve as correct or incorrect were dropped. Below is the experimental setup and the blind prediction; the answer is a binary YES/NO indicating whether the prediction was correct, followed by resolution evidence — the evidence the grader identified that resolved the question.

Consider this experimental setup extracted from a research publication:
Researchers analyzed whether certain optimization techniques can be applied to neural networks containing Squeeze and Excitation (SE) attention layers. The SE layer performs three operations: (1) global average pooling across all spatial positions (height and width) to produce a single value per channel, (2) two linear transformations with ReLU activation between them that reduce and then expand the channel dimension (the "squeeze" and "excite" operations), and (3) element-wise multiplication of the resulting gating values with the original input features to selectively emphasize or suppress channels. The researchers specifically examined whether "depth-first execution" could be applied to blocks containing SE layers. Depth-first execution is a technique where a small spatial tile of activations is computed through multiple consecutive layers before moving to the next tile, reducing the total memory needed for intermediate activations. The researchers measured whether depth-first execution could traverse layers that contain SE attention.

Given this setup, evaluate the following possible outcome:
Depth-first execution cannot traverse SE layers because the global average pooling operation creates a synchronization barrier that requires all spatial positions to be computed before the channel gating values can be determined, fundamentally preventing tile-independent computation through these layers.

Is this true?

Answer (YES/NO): YES